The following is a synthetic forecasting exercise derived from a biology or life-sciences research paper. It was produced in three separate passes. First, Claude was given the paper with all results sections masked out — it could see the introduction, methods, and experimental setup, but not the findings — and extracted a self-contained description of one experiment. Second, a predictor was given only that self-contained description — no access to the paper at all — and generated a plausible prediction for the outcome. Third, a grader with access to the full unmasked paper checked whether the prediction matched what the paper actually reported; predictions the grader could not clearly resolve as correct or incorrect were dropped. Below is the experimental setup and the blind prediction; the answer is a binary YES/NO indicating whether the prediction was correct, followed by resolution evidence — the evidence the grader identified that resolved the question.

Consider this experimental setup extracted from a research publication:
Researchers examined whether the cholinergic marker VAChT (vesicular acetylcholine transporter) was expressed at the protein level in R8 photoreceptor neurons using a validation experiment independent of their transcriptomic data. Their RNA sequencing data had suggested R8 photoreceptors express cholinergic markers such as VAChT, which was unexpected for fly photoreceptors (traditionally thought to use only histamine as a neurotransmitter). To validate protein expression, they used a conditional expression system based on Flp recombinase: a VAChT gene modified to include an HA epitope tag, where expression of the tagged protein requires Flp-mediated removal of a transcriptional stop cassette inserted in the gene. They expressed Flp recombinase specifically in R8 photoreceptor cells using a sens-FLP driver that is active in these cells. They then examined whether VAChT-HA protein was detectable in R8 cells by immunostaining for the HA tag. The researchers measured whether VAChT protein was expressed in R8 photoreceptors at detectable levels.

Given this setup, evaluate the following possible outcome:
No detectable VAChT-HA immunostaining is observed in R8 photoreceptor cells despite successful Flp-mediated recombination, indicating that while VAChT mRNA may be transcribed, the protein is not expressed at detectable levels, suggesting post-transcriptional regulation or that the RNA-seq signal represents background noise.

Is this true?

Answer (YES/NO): NO